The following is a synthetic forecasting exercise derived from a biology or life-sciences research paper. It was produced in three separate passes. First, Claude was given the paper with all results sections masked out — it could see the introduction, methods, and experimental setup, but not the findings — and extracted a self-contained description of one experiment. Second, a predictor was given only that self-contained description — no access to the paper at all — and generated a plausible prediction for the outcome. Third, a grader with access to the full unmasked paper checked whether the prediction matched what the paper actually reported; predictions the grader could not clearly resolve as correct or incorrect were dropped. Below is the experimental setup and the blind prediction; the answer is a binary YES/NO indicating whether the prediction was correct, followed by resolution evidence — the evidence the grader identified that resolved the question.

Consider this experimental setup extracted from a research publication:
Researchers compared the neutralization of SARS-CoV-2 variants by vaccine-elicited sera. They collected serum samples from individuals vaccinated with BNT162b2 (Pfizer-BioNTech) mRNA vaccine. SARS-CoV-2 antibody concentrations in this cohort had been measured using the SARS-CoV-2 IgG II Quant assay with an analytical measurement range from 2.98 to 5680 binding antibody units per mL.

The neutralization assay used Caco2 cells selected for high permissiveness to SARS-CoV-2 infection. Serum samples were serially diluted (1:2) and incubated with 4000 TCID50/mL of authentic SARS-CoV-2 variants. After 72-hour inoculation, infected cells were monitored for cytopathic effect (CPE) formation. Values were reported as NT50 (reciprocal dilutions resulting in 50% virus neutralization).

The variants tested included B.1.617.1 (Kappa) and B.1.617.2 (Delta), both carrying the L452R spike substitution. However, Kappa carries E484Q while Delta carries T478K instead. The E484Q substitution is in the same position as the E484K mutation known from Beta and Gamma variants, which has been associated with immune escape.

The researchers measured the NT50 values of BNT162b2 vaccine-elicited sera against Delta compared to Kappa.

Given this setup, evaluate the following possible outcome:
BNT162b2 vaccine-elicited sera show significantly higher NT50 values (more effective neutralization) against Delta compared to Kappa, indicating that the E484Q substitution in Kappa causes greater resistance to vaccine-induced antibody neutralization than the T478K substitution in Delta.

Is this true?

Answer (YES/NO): NO